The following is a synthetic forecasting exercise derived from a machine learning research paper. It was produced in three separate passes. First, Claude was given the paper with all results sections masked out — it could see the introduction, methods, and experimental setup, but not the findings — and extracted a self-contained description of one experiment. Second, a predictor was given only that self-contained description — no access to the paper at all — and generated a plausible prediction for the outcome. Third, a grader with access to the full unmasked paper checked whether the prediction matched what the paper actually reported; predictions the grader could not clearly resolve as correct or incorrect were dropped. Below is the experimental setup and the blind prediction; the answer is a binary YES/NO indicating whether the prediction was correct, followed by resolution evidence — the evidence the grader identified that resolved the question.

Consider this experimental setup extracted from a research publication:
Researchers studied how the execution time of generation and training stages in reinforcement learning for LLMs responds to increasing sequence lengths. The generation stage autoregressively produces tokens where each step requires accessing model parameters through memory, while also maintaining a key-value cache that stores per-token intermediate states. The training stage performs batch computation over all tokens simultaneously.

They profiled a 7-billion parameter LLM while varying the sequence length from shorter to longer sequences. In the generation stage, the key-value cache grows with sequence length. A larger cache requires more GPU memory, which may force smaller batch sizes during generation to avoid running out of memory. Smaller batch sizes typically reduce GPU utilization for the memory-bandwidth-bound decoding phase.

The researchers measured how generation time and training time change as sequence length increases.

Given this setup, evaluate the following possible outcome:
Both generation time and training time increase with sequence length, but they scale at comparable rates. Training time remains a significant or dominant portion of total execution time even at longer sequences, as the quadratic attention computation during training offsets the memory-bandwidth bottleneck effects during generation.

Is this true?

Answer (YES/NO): NO